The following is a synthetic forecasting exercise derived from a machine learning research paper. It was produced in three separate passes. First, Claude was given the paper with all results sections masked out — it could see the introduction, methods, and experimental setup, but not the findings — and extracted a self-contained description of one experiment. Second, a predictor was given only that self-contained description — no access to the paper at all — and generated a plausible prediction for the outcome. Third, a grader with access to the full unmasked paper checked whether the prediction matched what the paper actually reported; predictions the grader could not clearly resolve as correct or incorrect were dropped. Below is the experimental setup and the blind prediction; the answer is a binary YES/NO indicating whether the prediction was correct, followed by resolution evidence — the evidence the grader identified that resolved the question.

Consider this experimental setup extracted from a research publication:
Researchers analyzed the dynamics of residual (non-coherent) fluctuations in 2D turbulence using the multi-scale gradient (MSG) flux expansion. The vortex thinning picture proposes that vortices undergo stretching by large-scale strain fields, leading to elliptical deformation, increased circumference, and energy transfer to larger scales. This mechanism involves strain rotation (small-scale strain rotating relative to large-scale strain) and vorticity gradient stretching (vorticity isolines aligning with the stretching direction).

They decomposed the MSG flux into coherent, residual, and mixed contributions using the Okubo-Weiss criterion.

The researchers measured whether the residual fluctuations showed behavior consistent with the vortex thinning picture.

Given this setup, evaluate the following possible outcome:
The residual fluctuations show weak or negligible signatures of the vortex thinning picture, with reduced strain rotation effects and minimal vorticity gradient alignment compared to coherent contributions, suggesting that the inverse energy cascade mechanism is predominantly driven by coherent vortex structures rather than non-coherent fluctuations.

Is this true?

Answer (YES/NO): NO